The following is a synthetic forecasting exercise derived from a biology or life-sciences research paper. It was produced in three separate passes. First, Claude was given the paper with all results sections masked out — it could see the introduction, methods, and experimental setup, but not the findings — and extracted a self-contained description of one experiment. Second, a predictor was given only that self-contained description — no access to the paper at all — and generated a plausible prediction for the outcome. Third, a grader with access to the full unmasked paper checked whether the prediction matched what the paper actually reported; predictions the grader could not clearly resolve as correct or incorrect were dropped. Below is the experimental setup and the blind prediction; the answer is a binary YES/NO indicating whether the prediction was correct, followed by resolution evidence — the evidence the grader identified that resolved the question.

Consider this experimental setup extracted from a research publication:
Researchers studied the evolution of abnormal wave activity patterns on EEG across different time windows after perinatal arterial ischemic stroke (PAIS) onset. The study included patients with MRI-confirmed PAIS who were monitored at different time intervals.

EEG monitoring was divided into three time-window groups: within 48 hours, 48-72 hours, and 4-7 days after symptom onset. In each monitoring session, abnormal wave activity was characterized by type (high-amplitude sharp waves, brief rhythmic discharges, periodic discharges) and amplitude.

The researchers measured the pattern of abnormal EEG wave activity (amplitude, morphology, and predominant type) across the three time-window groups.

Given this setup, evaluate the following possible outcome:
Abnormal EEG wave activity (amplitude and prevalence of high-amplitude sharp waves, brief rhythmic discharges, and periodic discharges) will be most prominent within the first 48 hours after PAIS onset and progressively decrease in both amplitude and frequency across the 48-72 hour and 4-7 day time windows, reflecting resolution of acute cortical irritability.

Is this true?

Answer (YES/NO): YES